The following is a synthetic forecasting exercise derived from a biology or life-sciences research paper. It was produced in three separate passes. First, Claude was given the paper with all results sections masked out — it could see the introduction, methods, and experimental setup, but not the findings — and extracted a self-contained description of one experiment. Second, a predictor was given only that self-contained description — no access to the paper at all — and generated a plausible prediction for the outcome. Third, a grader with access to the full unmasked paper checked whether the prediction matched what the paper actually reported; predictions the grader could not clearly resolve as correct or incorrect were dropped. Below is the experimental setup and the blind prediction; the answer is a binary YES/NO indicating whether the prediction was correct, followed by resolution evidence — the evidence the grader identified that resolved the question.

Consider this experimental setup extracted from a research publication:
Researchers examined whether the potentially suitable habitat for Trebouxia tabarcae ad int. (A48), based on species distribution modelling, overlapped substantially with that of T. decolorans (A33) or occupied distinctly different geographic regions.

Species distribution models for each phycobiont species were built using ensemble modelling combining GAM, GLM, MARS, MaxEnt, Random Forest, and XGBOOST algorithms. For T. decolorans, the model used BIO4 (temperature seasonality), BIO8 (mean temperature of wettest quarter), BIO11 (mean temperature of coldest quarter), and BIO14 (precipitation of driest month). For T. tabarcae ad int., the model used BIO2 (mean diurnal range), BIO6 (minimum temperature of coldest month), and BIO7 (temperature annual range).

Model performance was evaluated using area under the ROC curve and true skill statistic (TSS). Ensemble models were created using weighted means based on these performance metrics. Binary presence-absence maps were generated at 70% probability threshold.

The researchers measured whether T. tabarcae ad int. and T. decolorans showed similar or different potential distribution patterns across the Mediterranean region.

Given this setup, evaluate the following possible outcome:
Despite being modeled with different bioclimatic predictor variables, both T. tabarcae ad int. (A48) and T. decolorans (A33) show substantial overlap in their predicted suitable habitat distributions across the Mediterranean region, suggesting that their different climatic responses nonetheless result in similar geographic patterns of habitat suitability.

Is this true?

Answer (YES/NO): NO